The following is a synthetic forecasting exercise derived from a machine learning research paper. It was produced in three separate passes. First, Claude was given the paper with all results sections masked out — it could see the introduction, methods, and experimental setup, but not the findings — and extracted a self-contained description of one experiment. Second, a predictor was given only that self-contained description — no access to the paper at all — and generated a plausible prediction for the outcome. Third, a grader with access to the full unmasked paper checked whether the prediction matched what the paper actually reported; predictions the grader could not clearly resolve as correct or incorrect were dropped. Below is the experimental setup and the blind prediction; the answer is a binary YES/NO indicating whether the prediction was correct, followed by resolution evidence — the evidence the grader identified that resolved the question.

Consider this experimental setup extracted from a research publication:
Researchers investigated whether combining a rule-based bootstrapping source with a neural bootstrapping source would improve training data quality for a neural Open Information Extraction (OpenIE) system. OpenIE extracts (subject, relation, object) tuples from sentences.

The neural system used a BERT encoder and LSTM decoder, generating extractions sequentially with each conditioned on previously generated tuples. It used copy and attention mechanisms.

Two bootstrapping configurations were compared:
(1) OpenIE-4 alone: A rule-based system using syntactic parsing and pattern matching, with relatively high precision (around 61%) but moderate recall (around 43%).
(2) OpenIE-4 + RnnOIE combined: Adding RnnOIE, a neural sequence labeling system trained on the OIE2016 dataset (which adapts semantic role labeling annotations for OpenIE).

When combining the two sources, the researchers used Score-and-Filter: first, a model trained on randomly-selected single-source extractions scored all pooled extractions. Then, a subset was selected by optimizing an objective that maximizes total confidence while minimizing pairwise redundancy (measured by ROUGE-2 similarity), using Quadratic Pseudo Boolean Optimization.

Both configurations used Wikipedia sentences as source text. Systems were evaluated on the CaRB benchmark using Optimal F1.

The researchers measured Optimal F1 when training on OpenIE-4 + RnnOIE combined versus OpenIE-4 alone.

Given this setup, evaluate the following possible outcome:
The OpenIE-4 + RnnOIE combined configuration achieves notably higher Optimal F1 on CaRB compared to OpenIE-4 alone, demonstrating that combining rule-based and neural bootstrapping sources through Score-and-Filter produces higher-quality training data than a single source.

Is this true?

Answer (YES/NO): NO